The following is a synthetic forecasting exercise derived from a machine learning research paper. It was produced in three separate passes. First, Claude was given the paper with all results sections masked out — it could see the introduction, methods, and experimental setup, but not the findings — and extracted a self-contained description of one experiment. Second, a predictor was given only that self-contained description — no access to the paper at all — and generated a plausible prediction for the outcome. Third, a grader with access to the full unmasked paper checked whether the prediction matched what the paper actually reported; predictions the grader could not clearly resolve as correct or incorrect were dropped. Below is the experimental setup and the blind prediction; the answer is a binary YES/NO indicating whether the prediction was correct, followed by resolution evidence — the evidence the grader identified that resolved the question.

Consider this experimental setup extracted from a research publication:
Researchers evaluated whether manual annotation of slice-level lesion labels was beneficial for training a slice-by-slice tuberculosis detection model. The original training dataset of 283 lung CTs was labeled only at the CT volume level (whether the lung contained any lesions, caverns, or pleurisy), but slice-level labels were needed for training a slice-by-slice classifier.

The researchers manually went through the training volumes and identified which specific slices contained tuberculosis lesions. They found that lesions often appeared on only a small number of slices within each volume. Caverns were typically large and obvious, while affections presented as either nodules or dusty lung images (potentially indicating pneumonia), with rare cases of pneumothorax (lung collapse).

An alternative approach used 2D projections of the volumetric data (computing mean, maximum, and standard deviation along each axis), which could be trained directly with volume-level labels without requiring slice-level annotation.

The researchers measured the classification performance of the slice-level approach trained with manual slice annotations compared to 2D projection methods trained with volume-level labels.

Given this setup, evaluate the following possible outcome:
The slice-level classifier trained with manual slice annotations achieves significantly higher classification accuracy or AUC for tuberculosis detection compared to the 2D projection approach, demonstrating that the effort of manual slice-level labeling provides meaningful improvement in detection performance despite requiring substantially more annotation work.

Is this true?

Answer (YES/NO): YES